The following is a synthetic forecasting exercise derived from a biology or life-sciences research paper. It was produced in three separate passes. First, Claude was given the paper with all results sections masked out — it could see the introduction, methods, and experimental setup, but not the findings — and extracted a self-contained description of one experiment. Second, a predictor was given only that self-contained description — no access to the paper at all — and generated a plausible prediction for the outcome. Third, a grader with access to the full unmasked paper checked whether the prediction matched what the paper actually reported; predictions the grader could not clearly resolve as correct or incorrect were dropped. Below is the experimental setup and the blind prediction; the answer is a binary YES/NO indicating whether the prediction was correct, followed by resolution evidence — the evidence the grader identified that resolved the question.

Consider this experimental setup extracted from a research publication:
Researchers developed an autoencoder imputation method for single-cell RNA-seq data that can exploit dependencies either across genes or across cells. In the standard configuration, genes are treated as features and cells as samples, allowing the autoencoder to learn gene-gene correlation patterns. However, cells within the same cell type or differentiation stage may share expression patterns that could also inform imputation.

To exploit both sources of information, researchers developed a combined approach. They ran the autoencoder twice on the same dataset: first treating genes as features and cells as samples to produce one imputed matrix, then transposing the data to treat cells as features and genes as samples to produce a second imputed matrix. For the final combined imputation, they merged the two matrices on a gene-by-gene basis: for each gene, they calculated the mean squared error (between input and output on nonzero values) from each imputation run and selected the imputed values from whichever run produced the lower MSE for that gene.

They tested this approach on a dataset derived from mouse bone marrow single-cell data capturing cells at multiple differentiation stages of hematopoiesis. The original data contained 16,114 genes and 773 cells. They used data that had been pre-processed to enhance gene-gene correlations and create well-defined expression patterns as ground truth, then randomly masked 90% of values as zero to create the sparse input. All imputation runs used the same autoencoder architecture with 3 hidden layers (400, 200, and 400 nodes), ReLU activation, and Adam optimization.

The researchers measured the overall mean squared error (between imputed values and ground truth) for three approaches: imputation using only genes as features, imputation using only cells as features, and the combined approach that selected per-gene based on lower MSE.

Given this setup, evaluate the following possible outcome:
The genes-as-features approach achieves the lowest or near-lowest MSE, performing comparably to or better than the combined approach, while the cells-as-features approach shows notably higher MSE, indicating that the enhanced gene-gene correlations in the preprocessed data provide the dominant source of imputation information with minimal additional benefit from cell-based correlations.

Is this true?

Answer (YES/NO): NO